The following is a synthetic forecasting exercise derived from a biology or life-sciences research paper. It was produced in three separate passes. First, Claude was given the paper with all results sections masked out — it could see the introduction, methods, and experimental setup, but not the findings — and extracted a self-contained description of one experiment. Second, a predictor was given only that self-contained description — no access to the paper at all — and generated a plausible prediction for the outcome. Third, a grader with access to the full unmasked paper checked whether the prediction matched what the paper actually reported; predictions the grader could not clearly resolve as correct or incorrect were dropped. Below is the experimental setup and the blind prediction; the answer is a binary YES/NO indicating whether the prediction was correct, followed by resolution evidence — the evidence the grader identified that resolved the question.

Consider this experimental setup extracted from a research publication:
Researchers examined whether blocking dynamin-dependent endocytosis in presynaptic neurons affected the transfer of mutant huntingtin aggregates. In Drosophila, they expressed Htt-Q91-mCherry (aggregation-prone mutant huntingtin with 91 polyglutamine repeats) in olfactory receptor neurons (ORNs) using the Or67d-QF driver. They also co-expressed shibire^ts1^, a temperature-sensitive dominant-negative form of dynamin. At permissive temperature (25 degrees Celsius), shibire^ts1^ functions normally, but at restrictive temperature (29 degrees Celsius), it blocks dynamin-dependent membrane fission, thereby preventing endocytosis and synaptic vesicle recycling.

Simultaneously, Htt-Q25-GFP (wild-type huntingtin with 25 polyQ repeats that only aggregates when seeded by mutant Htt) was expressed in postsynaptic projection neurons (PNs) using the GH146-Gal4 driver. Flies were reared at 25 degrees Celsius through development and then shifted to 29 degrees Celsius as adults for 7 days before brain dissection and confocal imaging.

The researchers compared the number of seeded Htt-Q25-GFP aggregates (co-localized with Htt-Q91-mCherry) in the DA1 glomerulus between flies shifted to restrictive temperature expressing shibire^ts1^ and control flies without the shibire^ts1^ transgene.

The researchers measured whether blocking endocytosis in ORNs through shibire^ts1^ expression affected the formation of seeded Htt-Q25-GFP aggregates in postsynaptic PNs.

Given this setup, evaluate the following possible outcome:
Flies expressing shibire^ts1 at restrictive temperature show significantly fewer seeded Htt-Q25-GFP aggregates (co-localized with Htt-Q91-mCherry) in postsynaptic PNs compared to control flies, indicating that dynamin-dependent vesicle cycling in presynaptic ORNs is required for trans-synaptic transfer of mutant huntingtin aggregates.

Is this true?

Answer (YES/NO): NO